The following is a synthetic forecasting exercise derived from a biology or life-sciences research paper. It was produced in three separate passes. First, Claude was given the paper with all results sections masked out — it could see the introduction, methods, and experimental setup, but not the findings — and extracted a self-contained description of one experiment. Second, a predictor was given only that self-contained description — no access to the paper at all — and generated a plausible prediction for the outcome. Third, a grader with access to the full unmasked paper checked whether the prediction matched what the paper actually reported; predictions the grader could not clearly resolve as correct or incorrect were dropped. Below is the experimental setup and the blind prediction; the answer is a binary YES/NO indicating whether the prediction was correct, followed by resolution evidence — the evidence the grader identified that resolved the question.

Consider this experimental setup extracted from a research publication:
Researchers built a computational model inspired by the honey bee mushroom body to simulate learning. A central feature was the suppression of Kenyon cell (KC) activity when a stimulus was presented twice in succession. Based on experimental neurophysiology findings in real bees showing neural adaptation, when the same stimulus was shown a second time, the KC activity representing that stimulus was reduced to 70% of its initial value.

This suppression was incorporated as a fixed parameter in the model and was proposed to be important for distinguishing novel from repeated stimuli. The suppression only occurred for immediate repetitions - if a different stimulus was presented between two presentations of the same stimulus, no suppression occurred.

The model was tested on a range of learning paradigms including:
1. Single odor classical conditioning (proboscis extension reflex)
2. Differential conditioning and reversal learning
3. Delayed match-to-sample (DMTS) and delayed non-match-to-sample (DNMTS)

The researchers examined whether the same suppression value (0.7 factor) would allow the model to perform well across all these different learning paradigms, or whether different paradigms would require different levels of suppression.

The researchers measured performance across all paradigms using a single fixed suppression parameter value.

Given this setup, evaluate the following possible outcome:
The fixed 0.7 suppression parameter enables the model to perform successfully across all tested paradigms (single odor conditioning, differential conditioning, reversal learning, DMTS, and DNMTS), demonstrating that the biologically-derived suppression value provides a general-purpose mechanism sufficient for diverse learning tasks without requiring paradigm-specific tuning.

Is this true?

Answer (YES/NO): YES